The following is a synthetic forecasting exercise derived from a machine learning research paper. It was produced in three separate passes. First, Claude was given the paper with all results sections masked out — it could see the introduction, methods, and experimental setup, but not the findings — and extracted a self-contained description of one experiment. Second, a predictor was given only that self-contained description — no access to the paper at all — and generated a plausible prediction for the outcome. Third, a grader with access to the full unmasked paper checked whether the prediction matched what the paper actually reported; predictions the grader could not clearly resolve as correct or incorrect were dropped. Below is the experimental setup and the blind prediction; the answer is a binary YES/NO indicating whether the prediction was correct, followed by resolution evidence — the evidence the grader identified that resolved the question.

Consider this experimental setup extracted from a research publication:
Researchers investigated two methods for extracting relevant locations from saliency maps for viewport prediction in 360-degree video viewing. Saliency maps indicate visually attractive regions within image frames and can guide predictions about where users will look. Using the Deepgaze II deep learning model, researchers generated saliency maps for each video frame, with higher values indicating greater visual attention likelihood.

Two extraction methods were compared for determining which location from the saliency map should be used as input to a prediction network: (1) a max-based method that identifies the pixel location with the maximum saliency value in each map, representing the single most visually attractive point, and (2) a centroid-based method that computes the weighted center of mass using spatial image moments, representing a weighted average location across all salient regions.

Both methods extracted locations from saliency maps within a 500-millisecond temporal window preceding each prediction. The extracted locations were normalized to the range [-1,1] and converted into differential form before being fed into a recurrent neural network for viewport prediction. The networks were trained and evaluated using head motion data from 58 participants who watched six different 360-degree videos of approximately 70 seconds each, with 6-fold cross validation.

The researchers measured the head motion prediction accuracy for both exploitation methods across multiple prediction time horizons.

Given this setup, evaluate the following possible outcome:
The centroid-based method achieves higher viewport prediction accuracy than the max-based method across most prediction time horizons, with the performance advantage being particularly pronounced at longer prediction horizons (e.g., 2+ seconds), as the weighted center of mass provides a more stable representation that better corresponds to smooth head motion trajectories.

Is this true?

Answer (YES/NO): NO